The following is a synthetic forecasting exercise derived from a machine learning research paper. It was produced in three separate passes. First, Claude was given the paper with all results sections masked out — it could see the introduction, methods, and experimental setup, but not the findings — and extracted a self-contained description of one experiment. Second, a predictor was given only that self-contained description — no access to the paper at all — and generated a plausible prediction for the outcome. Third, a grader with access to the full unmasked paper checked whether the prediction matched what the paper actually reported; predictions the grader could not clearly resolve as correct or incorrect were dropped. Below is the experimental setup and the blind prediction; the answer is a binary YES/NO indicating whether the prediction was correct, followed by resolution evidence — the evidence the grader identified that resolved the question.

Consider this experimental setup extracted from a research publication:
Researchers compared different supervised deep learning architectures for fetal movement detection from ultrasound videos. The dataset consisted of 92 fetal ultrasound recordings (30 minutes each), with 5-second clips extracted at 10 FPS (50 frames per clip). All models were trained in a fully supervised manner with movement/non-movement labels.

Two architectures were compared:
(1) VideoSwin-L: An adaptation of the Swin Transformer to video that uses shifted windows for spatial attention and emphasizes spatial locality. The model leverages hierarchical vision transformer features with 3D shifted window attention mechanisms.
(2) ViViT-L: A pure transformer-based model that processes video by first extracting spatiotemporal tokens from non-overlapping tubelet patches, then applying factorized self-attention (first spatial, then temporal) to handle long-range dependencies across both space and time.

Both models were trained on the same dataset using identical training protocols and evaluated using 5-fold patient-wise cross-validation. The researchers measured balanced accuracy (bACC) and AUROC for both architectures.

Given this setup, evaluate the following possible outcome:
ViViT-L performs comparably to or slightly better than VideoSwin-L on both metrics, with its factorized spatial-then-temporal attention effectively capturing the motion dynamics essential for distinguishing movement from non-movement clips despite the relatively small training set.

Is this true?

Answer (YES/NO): NO